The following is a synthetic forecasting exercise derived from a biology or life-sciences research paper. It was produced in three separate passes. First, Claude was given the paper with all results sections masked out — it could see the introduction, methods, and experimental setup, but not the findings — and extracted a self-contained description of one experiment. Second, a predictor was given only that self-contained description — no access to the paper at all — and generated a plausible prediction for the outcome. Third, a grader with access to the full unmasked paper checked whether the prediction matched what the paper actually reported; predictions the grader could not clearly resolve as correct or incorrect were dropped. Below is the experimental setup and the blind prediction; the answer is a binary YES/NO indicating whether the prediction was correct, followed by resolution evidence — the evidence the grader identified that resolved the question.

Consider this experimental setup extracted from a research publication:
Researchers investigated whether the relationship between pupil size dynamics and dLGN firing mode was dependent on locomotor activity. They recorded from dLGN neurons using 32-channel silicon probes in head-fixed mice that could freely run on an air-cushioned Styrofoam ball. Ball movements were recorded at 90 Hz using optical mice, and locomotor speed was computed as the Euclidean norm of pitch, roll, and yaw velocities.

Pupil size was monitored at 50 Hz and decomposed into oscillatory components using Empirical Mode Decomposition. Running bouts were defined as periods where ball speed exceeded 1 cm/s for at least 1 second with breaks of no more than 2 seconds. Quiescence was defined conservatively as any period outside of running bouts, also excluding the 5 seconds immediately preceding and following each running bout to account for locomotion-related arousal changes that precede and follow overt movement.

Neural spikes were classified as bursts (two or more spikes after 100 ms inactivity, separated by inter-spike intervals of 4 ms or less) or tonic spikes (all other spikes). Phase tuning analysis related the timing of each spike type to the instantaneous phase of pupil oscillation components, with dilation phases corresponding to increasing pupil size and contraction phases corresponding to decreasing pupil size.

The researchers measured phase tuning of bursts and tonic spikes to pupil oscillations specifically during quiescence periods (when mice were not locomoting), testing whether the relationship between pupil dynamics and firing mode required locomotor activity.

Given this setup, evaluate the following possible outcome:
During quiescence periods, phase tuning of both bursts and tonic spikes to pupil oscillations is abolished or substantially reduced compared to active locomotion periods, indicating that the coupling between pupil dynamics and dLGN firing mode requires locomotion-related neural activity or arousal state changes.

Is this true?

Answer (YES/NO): NO